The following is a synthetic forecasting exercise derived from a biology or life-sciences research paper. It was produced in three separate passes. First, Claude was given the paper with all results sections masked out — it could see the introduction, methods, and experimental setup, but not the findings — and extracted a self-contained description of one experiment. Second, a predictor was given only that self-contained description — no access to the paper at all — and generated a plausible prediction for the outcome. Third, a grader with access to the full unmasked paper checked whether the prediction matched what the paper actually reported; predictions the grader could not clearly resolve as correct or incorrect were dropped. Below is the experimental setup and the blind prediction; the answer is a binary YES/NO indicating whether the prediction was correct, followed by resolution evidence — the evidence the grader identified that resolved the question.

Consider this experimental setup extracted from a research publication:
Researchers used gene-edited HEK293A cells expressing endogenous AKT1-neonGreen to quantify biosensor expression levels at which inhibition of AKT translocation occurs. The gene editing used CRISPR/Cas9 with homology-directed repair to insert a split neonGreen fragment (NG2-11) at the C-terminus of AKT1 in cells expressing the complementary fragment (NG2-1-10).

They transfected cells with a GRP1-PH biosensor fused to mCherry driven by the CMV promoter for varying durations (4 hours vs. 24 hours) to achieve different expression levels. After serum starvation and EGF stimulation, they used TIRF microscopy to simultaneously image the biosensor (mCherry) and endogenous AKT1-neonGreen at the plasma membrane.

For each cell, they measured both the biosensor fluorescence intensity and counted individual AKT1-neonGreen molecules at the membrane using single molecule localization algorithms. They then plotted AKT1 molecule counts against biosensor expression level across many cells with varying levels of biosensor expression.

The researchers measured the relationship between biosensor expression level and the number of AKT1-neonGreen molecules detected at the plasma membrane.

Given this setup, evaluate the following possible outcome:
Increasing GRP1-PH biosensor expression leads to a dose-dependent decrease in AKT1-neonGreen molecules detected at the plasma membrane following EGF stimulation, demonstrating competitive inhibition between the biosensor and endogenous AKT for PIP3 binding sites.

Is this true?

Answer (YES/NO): NO